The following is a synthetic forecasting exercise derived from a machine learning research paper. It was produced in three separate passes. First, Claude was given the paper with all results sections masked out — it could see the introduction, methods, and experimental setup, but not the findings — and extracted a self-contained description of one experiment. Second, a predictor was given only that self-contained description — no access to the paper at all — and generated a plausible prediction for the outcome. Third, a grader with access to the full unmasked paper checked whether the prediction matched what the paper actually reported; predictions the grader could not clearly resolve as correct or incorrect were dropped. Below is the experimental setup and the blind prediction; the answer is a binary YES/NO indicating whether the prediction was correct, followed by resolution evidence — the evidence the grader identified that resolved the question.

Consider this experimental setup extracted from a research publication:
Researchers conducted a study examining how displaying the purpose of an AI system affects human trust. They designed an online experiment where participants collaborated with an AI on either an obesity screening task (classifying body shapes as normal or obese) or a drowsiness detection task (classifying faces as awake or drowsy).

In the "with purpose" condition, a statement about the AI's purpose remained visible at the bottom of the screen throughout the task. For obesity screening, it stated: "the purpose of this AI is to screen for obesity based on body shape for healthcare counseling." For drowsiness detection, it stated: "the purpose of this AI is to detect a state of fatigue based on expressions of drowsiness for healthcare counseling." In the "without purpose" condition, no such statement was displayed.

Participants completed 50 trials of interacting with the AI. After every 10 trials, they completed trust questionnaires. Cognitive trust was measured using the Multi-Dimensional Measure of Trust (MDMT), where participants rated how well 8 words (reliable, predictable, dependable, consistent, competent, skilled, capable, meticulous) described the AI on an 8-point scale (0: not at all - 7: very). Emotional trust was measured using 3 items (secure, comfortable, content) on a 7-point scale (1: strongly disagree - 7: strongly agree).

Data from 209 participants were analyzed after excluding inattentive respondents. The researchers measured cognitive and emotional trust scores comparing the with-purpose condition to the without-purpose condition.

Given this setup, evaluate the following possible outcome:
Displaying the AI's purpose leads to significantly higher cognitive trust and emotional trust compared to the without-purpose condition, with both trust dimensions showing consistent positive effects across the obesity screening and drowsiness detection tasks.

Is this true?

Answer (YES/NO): NO